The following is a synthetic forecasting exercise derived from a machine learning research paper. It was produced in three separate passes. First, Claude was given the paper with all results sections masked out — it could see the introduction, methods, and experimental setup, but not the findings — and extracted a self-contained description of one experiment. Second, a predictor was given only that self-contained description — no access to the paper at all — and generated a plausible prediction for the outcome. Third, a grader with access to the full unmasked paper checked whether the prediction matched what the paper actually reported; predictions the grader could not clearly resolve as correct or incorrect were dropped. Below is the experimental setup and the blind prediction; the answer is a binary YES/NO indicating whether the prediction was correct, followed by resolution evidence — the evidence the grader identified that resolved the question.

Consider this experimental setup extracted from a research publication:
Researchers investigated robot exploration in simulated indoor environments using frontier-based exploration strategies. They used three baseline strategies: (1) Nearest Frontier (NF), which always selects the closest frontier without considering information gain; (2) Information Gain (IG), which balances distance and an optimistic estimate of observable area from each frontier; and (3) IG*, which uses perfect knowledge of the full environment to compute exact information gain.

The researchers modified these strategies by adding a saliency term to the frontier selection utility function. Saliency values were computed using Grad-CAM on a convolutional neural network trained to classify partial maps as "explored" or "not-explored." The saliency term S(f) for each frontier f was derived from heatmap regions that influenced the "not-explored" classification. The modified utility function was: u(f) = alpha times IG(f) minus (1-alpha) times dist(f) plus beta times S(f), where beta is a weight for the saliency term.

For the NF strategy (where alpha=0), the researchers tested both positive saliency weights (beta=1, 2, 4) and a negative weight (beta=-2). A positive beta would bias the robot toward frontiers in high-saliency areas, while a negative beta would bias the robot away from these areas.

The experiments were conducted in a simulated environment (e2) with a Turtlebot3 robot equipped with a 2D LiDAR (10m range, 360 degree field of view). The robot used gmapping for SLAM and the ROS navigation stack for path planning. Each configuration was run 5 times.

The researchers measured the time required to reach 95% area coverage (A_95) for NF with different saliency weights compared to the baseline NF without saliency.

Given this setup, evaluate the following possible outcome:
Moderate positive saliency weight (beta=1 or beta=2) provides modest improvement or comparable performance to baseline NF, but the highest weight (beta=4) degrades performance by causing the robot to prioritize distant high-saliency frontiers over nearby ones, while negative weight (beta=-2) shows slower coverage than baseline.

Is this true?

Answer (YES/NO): NO